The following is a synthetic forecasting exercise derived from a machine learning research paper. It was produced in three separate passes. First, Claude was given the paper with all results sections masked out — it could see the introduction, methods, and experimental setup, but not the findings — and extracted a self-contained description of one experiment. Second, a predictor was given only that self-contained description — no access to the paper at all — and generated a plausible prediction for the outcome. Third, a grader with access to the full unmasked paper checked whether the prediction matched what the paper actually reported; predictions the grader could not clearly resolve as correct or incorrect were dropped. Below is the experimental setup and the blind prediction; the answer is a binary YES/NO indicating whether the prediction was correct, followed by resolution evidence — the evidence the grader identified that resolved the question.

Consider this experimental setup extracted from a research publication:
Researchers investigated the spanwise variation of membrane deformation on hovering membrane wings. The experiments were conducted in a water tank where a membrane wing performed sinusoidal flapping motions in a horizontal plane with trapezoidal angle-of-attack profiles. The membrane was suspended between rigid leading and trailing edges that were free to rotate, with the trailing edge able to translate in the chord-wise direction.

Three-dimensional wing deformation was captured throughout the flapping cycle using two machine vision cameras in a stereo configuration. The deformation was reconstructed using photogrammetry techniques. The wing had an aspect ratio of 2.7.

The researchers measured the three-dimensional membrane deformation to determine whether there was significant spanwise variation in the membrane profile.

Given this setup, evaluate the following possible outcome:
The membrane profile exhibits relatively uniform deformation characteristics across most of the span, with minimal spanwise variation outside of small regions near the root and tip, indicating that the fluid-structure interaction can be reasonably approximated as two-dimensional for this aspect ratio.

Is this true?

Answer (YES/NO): NO